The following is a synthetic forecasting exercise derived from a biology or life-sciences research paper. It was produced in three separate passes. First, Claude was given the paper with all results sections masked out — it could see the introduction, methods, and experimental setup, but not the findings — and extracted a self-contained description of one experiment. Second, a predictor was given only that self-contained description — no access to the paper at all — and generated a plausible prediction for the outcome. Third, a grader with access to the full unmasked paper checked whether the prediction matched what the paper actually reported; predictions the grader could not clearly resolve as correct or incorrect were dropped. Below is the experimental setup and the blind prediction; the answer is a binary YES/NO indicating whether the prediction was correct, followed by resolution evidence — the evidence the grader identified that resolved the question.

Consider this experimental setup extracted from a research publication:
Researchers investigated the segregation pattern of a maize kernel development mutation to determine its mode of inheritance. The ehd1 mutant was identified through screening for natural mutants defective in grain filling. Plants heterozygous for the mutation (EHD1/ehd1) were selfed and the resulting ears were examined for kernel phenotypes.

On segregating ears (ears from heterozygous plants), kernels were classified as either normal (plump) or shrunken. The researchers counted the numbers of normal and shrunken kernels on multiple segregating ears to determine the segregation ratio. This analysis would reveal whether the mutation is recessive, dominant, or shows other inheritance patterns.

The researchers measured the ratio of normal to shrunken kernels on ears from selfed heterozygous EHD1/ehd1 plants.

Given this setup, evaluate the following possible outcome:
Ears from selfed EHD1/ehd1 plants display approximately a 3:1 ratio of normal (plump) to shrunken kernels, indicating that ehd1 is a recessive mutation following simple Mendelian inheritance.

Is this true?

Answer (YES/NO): YES